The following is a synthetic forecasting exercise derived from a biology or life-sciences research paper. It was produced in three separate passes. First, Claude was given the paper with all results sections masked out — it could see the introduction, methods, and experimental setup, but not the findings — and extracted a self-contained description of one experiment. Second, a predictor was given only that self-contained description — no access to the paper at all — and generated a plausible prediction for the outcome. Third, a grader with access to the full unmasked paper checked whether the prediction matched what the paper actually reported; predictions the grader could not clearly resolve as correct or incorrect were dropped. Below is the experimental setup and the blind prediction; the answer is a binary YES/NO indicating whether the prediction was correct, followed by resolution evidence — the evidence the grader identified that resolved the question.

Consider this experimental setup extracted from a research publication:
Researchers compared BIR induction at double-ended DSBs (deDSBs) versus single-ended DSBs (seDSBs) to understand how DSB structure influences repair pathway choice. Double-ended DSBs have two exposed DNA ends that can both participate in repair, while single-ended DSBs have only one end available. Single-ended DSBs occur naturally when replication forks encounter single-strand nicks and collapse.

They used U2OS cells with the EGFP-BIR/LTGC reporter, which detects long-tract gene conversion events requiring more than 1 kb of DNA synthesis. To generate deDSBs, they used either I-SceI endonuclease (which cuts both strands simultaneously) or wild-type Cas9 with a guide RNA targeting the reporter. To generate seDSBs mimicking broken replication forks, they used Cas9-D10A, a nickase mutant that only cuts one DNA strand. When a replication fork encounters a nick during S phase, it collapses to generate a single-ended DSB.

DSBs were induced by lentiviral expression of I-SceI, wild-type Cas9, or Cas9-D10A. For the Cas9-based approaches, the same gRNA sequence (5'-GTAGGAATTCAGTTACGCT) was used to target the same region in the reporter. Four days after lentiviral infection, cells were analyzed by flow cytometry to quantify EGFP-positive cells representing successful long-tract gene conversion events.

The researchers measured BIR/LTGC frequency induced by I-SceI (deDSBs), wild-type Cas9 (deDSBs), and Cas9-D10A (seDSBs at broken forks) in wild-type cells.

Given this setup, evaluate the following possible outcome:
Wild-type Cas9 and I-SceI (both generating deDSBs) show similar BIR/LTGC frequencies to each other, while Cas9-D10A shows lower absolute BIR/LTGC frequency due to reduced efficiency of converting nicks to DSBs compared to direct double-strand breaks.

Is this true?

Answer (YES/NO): NO